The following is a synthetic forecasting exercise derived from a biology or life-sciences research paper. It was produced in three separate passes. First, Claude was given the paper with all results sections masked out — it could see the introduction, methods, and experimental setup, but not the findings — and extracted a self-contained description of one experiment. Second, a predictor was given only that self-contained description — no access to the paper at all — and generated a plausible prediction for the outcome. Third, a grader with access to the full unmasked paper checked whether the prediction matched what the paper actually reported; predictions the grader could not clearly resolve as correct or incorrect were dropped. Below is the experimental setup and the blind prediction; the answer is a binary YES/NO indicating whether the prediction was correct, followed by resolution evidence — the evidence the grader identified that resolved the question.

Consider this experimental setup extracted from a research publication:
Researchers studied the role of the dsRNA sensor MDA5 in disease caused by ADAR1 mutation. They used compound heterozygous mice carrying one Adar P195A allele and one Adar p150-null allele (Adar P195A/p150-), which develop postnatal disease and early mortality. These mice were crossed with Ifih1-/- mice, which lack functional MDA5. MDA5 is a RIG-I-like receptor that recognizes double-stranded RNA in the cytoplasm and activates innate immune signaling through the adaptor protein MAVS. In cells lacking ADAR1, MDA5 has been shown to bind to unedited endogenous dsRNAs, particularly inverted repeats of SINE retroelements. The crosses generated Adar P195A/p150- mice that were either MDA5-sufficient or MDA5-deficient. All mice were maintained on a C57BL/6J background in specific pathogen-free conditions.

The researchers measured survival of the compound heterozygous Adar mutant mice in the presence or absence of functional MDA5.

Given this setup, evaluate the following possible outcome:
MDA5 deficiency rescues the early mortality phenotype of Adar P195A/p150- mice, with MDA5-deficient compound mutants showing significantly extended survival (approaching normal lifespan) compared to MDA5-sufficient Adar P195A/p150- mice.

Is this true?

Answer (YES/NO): YES